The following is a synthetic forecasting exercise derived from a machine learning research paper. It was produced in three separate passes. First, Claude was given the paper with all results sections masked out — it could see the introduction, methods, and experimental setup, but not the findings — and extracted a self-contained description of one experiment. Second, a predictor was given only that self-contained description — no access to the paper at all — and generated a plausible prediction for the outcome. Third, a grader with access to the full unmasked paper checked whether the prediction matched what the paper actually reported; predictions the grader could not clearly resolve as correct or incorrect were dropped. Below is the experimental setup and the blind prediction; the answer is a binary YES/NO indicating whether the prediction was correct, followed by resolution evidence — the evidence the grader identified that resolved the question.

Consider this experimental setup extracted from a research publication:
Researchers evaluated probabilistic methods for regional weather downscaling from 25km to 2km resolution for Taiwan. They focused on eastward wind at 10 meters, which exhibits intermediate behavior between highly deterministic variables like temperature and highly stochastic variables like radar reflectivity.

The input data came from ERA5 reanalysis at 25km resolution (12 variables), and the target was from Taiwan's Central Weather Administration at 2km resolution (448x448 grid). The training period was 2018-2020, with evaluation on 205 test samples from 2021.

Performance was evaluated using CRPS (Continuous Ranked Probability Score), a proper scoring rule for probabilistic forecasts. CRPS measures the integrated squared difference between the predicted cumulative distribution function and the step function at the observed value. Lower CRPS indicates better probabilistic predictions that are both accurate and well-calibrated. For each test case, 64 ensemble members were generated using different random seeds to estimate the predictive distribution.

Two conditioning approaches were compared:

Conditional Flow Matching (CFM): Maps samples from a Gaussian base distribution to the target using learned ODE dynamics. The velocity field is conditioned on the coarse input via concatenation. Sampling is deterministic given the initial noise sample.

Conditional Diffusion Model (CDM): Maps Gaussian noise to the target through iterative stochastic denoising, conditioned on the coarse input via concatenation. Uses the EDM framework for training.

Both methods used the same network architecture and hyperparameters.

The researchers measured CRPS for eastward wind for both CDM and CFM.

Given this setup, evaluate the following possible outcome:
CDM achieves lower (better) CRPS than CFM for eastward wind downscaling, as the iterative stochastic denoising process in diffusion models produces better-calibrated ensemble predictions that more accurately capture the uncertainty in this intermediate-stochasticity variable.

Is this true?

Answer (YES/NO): NO